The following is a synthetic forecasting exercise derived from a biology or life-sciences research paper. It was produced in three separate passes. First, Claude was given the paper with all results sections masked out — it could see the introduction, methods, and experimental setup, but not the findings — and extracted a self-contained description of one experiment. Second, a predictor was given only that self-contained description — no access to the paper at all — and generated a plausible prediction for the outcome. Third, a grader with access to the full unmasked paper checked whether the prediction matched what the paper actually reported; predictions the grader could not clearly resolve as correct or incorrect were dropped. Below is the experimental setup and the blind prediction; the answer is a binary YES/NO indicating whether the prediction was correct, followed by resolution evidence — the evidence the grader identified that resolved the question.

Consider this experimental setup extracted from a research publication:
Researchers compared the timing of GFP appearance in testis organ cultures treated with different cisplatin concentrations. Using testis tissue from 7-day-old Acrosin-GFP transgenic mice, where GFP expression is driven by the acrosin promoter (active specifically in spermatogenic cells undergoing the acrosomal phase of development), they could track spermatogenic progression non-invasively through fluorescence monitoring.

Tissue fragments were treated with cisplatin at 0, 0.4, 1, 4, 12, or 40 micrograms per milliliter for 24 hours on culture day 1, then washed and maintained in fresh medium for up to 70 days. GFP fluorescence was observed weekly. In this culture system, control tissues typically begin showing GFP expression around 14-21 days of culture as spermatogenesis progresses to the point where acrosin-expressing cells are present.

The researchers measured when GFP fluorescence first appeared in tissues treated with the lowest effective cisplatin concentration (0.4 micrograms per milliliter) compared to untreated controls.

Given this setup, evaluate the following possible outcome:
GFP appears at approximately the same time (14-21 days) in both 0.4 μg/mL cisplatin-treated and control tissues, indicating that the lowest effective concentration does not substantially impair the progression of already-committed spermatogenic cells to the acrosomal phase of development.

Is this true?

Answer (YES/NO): YES